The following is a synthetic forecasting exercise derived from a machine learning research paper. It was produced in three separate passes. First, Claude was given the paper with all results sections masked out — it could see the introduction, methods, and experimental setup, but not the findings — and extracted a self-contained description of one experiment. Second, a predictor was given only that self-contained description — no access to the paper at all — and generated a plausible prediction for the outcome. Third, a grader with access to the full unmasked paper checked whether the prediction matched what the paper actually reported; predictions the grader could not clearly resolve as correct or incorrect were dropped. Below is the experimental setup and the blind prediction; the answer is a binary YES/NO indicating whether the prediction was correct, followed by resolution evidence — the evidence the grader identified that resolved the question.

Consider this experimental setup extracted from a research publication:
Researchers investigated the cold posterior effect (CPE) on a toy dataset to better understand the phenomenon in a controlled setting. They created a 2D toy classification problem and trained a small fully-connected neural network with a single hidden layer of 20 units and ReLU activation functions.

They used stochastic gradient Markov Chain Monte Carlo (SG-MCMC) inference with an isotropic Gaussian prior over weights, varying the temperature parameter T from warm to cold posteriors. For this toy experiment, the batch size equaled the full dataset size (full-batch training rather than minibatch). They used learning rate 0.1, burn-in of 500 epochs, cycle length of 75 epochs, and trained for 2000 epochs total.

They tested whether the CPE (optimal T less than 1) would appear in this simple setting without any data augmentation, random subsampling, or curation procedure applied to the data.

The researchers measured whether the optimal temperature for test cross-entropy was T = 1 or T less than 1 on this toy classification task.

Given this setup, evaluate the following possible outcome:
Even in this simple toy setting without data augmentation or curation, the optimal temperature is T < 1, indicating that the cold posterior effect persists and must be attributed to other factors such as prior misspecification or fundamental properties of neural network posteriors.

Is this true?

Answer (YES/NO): YES